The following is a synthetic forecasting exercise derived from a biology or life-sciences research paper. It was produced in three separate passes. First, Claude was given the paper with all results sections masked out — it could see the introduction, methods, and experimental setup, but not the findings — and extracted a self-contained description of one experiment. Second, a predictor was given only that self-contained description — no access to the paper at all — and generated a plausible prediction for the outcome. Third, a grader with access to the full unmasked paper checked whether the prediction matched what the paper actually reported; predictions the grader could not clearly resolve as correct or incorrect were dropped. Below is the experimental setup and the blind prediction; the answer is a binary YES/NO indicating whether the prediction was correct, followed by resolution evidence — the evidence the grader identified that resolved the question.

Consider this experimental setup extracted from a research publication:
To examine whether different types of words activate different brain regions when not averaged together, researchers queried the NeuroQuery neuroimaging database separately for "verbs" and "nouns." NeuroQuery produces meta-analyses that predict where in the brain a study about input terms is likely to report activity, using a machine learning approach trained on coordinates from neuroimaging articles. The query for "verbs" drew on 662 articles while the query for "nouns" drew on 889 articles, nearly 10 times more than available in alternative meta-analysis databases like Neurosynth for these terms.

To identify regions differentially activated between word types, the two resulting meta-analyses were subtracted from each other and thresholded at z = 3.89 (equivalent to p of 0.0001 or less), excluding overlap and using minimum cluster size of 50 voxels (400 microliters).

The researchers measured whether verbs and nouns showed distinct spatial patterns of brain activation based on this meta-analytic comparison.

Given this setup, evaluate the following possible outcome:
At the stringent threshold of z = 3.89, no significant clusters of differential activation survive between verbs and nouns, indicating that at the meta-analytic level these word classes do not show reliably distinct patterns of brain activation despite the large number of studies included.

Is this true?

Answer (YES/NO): NO